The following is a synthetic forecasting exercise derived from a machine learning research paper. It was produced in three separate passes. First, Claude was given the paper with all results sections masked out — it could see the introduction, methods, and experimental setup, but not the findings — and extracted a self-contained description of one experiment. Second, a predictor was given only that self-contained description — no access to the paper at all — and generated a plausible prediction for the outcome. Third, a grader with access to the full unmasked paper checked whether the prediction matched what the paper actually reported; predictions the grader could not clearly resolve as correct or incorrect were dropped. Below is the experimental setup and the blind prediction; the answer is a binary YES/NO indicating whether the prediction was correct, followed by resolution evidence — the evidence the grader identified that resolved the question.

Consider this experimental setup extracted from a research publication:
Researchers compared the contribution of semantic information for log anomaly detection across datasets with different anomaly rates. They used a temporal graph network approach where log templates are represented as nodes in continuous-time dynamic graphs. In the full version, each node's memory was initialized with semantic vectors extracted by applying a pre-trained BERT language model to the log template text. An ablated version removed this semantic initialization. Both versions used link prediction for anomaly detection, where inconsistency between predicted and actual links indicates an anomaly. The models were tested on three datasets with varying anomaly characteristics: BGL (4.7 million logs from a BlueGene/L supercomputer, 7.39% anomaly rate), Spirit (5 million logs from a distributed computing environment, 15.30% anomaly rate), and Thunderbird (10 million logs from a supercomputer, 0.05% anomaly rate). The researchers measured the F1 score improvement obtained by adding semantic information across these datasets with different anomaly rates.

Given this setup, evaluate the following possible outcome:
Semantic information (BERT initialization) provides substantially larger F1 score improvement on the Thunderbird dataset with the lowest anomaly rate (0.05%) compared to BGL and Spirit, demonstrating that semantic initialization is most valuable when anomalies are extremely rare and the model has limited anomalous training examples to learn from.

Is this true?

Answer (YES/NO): NO